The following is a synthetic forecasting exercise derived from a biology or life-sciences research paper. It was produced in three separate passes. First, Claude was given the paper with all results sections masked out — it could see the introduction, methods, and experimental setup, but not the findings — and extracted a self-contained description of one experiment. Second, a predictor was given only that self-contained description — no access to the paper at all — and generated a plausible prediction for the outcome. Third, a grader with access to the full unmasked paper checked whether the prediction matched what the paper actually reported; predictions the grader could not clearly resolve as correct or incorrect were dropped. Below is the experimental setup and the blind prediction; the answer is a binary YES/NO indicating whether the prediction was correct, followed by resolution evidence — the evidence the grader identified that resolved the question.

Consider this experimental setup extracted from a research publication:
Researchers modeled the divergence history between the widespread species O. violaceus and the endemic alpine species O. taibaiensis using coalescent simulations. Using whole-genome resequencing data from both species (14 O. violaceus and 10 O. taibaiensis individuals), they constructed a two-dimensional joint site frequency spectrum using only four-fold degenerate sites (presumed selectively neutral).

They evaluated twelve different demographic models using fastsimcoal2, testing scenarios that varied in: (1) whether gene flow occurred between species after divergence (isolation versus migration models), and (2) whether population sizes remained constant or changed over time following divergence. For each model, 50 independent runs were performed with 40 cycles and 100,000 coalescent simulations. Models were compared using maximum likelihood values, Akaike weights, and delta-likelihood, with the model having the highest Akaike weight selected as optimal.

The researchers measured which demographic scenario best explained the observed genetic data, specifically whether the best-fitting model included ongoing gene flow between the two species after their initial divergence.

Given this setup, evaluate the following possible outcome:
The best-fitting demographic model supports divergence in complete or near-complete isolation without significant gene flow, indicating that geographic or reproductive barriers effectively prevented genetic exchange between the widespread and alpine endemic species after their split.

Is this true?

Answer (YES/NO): NO